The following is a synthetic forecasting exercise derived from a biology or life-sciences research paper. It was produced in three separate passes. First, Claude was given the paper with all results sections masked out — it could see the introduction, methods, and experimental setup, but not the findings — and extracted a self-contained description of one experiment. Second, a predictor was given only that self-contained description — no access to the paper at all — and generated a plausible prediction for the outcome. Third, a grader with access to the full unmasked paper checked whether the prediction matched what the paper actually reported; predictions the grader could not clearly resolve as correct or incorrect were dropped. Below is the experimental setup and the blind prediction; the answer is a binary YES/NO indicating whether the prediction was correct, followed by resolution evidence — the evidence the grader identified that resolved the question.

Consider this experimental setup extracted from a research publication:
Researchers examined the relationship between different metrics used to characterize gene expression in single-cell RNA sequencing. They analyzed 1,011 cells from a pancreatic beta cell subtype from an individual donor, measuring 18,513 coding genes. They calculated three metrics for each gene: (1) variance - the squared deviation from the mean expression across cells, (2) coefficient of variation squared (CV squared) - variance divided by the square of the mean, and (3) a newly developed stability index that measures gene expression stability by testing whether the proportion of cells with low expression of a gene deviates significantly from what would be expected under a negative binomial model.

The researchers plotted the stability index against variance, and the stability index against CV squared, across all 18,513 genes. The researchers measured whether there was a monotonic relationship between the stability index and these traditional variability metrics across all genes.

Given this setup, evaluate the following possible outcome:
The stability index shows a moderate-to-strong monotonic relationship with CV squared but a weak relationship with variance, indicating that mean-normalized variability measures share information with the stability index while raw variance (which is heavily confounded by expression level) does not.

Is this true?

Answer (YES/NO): NO